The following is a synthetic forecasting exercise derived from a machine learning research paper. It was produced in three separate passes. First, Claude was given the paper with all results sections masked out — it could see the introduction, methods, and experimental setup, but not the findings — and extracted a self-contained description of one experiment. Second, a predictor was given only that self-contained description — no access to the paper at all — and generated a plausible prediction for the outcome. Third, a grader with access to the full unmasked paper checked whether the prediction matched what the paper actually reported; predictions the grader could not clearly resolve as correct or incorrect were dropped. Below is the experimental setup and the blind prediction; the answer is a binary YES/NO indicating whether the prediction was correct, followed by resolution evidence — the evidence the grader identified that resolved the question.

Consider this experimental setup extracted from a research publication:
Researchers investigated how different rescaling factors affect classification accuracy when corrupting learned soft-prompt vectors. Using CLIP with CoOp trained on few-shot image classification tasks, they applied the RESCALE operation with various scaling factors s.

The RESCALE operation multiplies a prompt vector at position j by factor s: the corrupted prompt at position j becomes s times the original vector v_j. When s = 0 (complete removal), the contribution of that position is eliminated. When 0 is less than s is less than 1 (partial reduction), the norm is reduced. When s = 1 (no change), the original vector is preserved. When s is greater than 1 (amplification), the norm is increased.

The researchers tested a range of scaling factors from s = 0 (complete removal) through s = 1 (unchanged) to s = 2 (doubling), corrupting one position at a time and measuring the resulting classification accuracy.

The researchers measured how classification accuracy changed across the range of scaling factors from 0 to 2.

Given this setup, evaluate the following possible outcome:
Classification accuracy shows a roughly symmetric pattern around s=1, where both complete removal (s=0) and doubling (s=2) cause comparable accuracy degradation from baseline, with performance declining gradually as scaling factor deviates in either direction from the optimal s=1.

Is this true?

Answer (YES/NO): NO